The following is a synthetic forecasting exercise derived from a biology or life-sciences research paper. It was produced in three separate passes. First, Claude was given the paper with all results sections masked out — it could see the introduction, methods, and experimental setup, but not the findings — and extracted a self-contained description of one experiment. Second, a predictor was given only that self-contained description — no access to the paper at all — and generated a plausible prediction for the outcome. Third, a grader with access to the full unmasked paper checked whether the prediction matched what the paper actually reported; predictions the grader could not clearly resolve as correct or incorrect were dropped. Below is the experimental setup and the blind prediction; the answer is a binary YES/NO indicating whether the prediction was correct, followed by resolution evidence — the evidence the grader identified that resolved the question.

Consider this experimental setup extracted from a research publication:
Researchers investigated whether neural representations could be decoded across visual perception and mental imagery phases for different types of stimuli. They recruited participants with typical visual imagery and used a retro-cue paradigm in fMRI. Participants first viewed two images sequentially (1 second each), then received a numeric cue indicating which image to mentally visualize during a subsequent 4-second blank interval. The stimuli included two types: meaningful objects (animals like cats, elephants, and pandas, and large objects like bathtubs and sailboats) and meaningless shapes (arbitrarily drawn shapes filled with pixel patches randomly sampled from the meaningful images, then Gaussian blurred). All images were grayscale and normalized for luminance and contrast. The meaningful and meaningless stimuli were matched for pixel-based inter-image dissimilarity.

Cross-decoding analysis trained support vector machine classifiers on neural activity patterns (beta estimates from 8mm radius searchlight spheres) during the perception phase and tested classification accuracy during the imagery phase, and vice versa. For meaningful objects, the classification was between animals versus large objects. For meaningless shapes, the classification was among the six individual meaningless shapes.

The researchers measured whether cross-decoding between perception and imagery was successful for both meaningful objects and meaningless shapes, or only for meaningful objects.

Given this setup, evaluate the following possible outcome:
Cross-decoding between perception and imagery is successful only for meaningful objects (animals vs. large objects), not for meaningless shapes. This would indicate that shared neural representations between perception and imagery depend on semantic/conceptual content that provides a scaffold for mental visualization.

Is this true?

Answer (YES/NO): NO